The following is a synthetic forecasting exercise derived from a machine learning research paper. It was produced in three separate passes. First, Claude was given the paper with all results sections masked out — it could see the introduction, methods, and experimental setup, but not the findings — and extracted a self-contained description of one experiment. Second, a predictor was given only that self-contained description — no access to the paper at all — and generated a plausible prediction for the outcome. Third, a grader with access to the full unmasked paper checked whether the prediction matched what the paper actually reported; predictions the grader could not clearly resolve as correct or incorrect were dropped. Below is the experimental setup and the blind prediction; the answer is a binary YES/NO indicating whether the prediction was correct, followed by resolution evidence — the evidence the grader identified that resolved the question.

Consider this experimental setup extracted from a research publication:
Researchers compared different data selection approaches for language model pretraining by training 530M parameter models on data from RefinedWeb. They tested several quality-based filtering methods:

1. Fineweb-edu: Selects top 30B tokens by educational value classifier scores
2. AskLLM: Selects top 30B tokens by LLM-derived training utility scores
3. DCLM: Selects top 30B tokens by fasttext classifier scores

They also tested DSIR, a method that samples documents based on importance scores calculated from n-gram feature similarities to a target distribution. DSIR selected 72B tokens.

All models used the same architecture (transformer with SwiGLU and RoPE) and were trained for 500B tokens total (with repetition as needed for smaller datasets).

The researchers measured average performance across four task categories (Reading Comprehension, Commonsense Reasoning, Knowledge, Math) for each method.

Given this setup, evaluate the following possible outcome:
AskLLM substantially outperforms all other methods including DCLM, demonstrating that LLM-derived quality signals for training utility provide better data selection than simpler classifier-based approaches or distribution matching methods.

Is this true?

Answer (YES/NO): NO